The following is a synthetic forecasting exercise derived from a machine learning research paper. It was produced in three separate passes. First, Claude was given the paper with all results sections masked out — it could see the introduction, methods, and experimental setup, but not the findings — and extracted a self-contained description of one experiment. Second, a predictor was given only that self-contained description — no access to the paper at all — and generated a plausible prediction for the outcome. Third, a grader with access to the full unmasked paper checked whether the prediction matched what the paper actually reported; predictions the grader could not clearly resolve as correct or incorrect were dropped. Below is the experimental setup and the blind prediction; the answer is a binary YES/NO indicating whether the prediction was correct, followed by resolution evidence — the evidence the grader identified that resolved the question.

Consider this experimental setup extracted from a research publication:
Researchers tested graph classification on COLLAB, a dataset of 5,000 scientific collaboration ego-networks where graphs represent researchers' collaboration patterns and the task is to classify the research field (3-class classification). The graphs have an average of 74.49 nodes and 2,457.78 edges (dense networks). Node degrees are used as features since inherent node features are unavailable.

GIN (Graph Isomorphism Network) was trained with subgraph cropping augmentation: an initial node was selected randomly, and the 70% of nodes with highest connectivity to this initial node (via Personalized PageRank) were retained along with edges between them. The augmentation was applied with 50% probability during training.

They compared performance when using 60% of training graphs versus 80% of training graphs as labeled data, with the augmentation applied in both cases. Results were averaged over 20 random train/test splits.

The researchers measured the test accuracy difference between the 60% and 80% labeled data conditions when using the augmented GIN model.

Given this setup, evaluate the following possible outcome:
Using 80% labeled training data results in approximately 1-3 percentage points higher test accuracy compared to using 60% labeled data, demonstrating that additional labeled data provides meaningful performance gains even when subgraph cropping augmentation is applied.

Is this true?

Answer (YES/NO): YES